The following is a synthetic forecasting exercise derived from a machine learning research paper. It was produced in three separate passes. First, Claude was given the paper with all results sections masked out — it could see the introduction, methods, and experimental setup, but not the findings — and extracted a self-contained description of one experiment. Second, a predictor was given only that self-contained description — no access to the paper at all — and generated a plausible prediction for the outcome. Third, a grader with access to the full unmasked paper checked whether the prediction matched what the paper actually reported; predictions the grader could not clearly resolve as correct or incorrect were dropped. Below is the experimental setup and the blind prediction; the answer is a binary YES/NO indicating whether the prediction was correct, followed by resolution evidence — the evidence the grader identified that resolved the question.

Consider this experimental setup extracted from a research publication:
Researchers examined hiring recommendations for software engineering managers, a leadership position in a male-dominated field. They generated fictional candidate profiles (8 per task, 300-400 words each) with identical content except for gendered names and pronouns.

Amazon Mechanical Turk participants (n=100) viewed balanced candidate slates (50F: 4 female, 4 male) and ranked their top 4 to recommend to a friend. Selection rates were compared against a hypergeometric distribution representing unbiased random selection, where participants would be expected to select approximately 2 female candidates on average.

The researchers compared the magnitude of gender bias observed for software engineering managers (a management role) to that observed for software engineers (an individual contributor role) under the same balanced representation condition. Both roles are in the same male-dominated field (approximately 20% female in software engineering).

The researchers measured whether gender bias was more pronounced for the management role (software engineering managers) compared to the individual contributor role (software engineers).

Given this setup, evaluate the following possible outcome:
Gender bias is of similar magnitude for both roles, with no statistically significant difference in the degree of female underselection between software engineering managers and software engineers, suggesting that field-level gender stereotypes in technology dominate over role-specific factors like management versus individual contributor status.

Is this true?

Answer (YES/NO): NO